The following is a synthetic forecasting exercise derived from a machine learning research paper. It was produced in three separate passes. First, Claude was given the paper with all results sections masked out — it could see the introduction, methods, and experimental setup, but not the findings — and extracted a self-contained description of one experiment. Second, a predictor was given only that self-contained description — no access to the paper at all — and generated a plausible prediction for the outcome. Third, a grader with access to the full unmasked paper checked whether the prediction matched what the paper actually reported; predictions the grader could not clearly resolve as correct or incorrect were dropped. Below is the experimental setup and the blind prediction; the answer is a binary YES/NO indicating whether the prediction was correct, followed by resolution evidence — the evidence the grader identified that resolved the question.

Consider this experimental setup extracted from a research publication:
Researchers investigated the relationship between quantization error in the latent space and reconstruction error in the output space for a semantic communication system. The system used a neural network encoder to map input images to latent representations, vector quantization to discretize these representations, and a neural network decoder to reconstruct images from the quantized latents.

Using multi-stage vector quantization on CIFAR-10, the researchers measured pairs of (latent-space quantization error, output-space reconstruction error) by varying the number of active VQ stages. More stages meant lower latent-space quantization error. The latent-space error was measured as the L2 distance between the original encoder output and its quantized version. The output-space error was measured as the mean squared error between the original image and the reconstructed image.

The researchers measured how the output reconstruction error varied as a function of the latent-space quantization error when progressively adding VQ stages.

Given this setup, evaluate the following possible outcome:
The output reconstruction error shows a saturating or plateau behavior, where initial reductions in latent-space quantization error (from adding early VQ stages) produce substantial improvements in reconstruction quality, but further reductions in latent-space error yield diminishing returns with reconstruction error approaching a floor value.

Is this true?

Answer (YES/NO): YES